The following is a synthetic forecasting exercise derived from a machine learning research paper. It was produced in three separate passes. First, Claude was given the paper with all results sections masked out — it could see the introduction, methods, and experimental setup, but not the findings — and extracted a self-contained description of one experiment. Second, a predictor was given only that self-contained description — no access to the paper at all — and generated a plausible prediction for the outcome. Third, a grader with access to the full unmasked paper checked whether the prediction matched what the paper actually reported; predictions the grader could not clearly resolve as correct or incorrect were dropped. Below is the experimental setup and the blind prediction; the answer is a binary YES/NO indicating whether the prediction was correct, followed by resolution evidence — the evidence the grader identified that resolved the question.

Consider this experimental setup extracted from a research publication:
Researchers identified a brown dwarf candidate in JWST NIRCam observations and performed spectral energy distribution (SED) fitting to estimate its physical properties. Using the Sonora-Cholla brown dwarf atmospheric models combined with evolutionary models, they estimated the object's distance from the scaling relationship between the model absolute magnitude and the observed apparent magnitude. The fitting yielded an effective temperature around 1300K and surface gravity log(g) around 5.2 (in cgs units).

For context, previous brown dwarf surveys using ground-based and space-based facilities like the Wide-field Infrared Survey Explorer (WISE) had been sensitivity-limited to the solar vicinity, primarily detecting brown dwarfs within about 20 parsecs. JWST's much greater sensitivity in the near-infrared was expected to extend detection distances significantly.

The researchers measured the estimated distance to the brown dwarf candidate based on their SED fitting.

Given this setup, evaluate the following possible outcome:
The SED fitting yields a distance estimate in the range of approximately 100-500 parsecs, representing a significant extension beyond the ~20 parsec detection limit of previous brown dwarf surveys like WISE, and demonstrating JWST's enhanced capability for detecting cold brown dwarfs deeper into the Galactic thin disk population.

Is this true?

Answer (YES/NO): NO